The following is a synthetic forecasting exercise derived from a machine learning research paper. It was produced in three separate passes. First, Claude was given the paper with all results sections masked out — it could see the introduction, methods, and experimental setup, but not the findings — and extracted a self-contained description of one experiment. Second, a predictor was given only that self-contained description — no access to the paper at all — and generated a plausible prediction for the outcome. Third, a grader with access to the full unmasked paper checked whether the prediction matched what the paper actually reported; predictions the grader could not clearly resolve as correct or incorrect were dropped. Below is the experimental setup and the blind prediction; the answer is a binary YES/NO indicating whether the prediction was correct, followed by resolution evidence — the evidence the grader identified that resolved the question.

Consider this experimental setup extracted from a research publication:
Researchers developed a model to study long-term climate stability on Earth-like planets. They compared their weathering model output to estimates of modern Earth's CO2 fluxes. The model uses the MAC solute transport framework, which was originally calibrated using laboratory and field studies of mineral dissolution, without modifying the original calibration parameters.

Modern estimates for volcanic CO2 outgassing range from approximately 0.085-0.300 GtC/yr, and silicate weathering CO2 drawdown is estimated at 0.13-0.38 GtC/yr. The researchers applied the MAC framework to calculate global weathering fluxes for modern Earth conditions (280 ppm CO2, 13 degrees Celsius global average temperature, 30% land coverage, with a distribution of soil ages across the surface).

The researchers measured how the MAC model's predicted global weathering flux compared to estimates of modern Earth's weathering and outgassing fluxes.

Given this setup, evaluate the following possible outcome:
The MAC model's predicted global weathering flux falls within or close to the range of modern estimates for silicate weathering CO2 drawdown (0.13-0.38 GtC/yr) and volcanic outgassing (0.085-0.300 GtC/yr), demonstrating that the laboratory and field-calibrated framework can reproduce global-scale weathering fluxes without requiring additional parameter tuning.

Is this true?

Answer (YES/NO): NO